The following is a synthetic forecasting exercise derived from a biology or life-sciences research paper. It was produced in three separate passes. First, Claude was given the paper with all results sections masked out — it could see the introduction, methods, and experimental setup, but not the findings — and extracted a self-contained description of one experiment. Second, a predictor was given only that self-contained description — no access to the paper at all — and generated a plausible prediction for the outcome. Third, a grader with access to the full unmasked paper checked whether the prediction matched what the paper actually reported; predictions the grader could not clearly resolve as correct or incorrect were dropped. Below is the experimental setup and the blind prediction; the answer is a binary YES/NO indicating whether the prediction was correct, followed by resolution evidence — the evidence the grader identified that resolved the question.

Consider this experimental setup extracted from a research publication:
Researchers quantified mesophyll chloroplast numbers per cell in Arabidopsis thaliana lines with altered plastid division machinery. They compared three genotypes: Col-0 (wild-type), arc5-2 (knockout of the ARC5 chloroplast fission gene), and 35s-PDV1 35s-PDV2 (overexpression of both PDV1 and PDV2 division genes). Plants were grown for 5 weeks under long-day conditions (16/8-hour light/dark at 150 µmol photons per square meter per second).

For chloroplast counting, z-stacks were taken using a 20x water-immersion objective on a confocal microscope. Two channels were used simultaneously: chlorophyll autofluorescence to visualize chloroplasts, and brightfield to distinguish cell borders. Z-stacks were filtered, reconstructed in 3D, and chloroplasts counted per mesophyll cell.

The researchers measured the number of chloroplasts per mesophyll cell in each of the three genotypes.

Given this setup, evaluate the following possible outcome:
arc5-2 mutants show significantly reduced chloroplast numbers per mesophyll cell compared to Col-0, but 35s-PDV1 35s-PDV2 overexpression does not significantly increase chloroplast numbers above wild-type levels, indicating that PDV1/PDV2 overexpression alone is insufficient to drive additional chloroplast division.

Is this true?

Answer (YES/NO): NO